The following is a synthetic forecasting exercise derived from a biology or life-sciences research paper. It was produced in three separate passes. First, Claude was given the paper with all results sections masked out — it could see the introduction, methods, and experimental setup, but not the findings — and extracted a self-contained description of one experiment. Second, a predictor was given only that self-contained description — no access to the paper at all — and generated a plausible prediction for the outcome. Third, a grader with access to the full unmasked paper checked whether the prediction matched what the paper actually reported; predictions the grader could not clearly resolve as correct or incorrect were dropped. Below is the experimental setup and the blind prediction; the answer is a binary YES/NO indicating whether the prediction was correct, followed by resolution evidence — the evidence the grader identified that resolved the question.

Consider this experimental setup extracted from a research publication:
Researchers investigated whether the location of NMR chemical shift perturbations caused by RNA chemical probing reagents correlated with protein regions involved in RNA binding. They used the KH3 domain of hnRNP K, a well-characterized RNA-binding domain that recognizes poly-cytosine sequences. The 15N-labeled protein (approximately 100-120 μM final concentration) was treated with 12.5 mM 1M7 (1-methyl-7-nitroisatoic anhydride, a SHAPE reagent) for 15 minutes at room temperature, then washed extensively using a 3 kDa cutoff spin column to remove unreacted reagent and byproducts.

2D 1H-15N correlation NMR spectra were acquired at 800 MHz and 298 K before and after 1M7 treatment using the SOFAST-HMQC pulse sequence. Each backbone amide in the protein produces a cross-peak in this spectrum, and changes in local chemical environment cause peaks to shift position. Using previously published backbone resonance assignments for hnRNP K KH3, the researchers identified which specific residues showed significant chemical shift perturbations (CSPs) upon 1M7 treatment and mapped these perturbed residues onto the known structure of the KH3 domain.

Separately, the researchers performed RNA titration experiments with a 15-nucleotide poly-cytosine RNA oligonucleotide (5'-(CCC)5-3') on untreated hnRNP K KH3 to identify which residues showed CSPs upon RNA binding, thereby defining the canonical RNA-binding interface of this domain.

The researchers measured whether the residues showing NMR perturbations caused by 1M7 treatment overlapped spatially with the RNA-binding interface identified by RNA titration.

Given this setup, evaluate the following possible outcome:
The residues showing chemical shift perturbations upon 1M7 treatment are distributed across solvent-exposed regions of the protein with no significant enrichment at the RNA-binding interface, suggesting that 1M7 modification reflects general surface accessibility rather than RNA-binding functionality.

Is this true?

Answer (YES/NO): NO